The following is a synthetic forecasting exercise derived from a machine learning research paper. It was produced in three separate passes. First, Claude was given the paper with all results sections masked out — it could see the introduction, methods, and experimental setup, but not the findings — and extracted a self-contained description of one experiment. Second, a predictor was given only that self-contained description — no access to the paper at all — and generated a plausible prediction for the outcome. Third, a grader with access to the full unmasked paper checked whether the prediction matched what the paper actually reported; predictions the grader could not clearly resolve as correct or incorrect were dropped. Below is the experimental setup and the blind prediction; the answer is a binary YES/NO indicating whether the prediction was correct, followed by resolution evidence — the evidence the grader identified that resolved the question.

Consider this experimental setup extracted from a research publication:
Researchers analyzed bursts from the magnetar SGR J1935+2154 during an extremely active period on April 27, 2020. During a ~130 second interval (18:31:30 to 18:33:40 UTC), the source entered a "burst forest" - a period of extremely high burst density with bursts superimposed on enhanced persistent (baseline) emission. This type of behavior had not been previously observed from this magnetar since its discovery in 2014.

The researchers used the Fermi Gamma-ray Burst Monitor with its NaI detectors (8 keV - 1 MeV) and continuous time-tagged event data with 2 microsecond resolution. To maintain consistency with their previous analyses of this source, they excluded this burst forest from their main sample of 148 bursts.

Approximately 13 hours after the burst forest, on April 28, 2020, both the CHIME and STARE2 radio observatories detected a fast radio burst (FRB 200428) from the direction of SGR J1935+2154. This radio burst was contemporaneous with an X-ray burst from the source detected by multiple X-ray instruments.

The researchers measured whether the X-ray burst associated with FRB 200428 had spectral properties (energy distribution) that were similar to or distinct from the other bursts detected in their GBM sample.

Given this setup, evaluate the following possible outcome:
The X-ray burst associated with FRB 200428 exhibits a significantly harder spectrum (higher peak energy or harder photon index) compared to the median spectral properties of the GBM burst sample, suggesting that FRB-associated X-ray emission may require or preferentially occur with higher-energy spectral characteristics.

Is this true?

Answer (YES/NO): NO